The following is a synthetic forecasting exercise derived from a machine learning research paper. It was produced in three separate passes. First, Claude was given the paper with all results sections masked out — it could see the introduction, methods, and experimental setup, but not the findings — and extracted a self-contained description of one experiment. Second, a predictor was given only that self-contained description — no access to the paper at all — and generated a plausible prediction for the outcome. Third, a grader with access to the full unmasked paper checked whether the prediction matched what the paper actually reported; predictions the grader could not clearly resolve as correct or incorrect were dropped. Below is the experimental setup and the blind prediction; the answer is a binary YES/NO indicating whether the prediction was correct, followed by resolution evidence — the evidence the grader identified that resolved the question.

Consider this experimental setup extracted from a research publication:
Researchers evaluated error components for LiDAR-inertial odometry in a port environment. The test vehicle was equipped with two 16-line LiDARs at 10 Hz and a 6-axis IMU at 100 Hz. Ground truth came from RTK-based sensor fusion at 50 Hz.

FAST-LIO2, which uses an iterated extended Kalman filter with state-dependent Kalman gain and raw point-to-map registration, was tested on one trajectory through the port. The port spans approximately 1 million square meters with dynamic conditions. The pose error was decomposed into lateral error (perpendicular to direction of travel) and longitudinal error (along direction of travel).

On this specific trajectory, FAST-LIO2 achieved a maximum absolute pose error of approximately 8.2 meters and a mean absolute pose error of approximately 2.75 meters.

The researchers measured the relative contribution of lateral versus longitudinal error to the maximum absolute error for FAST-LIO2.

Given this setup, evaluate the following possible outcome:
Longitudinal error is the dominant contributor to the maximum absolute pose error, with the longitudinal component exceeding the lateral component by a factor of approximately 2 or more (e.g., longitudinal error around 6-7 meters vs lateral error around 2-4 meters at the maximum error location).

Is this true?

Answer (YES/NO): NO